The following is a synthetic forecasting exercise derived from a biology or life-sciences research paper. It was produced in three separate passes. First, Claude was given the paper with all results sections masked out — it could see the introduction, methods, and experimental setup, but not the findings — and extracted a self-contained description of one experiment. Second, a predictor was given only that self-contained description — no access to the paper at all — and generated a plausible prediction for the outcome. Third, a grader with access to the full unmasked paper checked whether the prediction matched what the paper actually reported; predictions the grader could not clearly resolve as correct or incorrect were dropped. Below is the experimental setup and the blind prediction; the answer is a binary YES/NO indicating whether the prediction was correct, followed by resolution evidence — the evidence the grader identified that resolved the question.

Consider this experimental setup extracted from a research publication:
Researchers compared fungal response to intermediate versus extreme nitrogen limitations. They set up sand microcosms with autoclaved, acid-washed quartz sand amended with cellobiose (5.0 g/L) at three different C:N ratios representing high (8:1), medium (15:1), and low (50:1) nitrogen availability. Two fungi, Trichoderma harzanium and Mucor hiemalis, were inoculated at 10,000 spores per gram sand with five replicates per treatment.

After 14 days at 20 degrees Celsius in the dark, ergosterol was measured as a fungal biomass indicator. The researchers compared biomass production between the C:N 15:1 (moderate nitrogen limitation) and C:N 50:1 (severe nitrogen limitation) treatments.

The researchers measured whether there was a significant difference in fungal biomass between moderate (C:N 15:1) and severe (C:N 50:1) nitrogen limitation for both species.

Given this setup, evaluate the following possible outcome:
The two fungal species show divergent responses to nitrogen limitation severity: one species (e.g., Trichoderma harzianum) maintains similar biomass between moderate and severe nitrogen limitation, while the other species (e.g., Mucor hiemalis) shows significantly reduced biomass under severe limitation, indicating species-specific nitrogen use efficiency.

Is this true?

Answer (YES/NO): NO